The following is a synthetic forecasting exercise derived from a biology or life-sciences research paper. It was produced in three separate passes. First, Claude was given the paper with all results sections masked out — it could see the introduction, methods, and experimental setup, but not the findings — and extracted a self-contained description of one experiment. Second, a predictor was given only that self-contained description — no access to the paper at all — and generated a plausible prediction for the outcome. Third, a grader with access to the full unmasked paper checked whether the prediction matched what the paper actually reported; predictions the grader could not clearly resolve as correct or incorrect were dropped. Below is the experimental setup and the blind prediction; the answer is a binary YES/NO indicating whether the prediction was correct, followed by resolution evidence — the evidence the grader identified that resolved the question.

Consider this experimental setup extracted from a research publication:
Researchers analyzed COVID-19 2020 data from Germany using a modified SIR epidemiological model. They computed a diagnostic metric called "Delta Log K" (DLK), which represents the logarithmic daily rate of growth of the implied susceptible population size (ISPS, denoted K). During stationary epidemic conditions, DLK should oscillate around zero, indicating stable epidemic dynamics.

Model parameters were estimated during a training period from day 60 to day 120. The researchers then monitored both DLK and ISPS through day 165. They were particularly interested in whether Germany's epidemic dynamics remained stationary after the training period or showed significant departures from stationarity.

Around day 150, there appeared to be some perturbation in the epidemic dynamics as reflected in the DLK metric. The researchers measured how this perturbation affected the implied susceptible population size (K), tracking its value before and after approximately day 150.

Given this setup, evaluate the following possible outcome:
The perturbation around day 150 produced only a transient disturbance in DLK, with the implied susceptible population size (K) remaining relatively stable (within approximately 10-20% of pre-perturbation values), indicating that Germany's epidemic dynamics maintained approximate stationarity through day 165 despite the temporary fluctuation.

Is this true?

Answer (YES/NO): YES